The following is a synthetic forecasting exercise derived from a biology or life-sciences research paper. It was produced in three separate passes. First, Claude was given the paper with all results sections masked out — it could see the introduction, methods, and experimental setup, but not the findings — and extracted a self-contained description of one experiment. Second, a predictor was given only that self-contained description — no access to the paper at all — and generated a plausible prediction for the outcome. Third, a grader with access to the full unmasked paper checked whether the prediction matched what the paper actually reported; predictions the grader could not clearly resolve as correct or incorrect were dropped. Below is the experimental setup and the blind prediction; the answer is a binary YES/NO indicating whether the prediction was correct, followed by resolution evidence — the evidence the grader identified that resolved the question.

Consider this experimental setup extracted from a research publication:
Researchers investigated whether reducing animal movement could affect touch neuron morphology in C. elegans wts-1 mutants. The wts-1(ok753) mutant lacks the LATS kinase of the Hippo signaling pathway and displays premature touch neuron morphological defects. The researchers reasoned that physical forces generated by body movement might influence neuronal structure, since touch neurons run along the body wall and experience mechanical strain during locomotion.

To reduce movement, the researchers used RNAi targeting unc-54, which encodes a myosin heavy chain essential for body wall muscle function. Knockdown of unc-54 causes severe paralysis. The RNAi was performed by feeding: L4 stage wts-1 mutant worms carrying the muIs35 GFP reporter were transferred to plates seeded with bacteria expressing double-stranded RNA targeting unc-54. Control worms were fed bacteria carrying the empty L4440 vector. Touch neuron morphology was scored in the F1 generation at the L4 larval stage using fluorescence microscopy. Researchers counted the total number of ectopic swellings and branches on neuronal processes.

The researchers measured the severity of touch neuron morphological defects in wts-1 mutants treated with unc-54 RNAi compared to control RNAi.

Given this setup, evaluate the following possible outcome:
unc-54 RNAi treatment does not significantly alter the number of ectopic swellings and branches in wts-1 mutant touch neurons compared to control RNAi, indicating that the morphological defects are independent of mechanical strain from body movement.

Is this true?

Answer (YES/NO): NO